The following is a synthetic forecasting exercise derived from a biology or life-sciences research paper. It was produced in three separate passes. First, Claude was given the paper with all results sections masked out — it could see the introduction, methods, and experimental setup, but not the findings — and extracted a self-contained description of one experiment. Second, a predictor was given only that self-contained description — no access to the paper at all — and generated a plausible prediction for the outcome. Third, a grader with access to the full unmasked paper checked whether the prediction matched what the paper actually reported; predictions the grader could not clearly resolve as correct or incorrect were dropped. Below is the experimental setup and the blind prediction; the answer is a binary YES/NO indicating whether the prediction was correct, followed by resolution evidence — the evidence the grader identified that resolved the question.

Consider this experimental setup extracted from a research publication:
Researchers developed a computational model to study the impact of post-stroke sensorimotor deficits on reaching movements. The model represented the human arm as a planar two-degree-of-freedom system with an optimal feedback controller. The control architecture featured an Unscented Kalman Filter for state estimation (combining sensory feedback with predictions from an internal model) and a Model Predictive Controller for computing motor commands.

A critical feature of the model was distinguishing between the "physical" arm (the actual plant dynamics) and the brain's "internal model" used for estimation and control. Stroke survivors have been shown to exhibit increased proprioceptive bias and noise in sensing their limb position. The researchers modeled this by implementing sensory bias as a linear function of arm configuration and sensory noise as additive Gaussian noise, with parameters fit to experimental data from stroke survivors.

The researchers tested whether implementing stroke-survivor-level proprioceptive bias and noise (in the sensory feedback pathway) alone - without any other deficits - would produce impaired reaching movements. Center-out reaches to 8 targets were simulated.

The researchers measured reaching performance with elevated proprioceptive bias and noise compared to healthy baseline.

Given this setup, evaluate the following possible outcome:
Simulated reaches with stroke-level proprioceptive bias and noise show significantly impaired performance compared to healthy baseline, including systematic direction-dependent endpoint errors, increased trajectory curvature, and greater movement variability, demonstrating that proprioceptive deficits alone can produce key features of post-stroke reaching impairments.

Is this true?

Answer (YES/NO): NO